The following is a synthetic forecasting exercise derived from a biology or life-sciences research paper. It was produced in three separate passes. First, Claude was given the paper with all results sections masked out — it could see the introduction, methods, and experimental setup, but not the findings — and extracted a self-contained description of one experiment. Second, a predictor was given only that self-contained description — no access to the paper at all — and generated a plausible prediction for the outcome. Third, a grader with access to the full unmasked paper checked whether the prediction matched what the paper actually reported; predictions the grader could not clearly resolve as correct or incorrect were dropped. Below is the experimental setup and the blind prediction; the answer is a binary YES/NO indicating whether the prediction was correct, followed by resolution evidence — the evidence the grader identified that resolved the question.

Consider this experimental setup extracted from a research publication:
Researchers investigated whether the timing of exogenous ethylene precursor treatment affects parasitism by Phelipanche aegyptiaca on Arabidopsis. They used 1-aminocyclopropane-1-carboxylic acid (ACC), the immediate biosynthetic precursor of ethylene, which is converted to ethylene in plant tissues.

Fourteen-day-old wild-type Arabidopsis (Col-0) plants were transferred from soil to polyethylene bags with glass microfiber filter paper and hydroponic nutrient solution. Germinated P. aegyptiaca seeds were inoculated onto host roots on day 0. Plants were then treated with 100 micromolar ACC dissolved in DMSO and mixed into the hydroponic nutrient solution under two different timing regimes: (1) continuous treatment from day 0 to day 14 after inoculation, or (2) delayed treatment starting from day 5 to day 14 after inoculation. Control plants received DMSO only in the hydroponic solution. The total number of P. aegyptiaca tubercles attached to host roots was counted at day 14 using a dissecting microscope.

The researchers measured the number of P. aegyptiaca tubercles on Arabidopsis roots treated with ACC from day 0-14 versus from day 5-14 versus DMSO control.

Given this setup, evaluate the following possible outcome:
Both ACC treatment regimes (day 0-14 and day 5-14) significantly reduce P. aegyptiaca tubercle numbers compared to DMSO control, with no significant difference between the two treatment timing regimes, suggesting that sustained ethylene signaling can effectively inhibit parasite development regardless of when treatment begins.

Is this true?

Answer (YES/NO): NO